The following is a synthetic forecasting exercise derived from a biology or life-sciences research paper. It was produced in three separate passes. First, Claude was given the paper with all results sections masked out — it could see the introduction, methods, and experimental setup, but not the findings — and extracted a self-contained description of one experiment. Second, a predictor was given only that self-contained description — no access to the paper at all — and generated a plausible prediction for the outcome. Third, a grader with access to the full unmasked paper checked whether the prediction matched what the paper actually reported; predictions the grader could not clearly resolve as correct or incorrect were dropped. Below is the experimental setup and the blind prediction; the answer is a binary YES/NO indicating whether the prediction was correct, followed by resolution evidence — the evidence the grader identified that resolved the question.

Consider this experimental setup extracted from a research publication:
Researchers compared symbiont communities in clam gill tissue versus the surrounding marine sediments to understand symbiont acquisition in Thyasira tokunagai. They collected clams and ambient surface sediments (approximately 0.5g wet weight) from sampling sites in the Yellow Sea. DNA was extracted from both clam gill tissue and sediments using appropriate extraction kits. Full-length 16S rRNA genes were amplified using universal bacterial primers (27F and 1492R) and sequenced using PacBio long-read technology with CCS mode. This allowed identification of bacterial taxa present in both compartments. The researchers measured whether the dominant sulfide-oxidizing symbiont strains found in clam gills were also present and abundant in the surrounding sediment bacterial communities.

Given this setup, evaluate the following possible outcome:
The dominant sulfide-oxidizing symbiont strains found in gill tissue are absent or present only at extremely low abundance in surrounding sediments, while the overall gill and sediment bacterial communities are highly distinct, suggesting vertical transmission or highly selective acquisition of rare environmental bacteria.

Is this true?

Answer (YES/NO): YES